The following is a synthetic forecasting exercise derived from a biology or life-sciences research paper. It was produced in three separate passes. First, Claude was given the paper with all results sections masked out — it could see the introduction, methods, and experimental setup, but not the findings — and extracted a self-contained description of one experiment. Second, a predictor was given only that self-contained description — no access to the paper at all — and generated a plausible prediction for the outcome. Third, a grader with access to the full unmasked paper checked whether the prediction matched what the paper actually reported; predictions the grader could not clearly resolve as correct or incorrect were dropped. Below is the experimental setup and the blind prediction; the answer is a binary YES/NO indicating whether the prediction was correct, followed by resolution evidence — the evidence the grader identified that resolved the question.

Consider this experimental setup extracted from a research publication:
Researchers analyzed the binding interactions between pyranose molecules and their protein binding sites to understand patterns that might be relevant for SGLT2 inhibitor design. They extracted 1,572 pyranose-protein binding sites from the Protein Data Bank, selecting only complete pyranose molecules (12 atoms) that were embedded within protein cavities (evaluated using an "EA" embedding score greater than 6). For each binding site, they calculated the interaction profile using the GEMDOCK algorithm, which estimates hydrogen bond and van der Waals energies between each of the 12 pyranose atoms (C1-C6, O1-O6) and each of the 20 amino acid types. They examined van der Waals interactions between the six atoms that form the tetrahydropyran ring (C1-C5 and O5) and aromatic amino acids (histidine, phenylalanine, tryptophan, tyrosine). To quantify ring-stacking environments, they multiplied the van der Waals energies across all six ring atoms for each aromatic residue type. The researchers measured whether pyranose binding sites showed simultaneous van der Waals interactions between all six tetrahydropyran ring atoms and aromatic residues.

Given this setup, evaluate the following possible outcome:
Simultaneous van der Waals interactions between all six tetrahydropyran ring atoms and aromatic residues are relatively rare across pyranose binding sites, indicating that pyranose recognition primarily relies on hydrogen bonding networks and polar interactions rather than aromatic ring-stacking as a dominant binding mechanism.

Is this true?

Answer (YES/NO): NO